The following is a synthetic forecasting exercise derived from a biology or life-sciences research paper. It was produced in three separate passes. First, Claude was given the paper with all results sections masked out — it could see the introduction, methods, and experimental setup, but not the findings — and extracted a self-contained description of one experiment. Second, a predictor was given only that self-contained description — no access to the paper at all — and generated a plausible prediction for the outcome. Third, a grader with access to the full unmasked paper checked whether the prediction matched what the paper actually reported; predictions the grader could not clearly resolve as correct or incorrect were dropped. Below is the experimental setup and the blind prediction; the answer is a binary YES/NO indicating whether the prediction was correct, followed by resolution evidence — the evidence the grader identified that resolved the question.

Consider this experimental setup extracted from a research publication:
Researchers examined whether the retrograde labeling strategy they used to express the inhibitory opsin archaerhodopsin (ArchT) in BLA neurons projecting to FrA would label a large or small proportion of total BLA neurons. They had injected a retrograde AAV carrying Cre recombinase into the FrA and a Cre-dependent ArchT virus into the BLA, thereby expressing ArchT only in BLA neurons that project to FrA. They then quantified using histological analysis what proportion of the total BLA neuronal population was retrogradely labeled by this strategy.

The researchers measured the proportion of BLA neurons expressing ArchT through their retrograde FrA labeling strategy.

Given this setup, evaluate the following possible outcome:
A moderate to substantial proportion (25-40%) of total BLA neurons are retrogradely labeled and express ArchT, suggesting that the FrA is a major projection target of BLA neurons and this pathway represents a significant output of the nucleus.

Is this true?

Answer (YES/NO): NO